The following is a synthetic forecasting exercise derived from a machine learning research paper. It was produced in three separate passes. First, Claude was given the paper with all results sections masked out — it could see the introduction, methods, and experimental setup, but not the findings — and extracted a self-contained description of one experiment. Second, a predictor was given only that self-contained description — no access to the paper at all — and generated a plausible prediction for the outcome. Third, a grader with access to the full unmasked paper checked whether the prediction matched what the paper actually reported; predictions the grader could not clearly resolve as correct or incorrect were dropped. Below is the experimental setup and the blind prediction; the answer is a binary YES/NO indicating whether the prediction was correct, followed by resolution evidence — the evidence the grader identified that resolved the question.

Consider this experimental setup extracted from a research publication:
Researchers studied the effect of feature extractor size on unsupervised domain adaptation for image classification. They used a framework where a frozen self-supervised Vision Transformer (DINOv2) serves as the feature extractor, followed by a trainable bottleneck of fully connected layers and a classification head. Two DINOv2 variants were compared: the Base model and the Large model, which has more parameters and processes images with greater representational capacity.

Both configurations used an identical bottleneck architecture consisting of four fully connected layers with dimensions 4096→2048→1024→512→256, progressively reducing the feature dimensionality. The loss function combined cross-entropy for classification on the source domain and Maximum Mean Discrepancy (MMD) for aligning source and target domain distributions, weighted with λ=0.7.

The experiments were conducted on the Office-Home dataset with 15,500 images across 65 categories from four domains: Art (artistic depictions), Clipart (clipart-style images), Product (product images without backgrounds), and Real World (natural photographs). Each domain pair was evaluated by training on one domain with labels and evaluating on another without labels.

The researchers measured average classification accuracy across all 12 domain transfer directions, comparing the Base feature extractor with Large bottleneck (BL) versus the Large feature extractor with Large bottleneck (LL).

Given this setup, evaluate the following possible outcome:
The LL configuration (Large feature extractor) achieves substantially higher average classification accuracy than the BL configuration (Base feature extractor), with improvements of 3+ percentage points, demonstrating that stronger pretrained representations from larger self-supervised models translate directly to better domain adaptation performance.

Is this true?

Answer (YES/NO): NO